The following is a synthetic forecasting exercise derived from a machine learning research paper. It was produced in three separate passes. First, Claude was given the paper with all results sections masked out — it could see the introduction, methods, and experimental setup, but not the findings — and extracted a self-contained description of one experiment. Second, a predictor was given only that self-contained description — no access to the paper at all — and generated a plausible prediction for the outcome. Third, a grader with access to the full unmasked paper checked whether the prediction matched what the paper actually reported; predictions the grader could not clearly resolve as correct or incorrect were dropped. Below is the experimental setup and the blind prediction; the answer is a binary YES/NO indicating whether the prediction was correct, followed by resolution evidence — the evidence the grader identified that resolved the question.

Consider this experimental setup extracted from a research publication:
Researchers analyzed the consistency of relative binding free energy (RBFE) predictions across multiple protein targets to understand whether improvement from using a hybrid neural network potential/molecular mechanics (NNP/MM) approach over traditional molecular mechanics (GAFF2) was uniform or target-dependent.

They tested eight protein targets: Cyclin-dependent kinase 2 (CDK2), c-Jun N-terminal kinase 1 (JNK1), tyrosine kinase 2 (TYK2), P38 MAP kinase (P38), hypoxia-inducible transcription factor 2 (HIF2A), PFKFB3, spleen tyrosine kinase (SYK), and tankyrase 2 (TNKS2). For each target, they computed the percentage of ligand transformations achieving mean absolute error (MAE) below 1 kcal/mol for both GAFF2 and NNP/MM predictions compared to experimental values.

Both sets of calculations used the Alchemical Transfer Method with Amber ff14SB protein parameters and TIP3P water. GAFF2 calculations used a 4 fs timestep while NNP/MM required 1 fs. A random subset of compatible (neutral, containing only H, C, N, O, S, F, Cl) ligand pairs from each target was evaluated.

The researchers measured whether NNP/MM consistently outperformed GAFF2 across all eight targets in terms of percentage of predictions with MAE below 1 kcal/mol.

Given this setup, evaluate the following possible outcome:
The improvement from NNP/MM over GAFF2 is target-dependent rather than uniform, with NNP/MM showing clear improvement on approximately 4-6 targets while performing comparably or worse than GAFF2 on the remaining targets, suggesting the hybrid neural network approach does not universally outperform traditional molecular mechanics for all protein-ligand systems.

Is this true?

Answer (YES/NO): NO